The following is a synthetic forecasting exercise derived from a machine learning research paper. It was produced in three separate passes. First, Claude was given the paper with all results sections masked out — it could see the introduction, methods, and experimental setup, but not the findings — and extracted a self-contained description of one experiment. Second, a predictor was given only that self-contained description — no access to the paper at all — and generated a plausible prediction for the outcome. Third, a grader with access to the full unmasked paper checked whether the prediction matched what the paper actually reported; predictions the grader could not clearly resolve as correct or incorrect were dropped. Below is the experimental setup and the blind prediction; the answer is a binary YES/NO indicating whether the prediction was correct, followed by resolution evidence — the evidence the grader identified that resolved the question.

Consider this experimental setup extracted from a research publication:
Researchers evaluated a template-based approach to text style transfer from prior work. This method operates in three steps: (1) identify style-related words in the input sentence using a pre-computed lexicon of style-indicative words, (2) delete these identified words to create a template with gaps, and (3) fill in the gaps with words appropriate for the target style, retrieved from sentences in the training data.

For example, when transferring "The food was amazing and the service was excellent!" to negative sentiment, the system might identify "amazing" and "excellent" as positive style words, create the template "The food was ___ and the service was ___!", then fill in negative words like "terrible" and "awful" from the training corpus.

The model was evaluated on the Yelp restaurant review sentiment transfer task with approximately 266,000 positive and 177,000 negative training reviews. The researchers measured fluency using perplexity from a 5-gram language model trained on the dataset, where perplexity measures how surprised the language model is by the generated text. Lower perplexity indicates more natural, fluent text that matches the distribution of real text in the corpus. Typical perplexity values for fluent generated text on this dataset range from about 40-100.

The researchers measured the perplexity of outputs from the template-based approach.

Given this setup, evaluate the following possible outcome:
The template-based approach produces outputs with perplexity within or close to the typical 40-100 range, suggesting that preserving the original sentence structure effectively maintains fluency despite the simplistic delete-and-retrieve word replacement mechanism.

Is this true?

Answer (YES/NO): NO